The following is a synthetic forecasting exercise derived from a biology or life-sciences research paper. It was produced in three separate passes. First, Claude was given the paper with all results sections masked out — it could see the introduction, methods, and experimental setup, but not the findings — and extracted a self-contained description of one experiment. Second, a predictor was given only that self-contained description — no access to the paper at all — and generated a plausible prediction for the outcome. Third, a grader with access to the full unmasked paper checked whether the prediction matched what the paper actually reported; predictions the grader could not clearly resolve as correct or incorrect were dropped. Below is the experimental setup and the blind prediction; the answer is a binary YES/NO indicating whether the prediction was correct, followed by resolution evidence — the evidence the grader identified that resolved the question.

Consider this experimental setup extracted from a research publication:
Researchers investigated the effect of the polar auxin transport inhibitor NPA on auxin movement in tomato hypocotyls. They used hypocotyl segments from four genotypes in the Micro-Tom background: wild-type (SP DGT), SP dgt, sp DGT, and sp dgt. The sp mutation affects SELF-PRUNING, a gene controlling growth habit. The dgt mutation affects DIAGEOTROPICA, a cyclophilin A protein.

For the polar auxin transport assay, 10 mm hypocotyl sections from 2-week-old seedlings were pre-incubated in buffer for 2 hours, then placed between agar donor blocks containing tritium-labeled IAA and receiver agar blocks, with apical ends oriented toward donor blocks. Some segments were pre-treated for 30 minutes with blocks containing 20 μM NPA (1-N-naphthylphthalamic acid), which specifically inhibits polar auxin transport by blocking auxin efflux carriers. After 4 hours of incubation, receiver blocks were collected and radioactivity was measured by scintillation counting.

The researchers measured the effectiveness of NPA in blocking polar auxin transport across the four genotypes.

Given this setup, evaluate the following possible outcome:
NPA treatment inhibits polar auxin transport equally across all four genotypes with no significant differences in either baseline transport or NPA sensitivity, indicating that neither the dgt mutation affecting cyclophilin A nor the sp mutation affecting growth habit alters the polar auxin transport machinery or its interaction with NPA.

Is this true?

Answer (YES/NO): NO